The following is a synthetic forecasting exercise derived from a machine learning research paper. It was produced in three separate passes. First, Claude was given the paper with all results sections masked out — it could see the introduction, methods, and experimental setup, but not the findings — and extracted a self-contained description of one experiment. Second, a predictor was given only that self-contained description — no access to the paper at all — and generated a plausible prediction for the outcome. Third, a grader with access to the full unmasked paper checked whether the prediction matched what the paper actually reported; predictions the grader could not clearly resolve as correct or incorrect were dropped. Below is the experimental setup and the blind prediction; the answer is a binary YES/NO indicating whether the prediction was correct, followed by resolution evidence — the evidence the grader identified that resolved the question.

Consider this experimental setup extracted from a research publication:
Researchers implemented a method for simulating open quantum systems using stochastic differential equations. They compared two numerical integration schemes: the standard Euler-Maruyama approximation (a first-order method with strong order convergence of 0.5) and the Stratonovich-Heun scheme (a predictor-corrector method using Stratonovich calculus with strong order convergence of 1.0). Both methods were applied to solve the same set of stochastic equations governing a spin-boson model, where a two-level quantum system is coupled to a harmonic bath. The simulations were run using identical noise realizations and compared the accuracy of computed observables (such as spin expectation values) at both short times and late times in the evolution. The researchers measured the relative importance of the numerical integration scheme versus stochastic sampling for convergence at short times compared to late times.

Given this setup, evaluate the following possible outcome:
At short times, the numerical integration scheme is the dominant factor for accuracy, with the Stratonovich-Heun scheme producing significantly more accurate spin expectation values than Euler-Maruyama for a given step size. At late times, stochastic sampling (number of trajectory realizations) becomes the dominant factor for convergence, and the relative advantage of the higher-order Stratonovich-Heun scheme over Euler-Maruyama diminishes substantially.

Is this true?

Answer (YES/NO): NO